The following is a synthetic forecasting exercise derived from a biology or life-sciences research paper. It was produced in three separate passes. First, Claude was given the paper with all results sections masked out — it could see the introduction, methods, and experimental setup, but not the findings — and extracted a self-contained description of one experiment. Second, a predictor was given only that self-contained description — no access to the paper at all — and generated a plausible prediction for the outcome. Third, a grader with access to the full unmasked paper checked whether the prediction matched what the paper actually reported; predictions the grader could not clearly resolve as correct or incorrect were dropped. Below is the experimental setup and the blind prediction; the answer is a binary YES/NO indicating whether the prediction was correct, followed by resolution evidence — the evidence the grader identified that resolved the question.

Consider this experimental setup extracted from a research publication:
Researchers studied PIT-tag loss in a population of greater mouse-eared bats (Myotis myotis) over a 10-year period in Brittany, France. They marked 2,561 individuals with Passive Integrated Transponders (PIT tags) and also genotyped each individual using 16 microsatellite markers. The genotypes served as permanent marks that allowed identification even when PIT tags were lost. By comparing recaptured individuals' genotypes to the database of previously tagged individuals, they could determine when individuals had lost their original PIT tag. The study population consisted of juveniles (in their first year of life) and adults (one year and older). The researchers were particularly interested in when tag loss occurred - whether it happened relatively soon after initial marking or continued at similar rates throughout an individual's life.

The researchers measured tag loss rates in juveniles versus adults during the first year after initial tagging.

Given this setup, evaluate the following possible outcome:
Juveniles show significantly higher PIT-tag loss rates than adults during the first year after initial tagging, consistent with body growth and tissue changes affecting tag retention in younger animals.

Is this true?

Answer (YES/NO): YES